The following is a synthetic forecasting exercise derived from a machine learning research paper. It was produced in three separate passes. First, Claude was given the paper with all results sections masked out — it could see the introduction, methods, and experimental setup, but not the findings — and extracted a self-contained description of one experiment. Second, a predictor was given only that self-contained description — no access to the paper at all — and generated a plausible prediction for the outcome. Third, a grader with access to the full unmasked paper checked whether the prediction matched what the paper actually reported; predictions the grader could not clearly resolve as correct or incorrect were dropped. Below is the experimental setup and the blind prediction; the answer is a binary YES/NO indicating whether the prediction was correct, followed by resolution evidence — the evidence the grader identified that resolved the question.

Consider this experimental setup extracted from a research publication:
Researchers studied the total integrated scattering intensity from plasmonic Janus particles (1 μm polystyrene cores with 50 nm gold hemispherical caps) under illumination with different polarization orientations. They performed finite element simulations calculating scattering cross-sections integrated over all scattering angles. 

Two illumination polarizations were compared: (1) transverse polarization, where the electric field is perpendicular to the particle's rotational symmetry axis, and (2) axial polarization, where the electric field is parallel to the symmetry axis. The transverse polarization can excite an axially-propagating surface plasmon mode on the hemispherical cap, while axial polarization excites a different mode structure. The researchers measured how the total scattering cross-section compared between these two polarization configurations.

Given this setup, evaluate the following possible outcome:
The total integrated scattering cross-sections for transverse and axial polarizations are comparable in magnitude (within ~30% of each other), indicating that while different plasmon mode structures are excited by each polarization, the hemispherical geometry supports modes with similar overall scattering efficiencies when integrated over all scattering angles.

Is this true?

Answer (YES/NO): NO